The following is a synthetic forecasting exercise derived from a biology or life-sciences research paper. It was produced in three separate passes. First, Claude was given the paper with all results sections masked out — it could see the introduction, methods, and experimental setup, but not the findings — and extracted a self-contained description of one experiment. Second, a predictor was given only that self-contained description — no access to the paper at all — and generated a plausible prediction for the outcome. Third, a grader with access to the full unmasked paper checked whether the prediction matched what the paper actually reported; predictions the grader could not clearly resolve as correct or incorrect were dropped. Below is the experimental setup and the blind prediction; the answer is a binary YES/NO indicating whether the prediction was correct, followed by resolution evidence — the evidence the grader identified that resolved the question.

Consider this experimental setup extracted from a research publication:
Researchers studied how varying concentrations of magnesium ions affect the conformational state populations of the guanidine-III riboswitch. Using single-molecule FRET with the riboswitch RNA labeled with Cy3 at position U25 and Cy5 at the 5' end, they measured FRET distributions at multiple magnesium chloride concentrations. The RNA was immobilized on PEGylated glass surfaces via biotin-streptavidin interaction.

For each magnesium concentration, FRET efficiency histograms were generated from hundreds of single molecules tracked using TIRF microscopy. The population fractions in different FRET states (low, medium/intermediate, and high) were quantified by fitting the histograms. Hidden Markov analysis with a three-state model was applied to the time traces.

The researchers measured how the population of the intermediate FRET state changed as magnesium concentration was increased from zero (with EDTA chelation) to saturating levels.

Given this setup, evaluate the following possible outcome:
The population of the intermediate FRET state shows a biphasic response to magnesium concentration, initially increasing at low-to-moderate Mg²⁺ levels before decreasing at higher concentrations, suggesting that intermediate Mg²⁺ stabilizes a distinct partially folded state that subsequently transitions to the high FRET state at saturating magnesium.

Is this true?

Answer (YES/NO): YES